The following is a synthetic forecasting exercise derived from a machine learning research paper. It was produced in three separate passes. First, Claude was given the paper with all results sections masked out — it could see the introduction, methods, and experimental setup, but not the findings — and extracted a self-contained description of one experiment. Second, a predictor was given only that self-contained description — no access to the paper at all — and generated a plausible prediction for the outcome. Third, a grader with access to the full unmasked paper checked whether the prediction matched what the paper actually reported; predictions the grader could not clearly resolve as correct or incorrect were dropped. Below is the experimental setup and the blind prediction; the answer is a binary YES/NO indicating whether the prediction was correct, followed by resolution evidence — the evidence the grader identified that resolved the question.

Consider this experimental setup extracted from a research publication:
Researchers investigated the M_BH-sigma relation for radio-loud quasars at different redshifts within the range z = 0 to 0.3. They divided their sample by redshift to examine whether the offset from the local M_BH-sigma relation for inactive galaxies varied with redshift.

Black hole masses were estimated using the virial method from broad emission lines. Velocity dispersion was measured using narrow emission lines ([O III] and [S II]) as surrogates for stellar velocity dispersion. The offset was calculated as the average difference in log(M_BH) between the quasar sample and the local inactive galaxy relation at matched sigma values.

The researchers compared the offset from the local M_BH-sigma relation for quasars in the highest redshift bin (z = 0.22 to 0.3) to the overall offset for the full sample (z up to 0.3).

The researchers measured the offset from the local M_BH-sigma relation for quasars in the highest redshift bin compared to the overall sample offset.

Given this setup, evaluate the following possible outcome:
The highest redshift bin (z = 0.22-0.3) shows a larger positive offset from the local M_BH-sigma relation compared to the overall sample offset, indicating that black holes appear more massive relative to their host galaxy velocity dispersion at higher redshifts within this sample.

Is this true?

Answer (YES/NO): YES